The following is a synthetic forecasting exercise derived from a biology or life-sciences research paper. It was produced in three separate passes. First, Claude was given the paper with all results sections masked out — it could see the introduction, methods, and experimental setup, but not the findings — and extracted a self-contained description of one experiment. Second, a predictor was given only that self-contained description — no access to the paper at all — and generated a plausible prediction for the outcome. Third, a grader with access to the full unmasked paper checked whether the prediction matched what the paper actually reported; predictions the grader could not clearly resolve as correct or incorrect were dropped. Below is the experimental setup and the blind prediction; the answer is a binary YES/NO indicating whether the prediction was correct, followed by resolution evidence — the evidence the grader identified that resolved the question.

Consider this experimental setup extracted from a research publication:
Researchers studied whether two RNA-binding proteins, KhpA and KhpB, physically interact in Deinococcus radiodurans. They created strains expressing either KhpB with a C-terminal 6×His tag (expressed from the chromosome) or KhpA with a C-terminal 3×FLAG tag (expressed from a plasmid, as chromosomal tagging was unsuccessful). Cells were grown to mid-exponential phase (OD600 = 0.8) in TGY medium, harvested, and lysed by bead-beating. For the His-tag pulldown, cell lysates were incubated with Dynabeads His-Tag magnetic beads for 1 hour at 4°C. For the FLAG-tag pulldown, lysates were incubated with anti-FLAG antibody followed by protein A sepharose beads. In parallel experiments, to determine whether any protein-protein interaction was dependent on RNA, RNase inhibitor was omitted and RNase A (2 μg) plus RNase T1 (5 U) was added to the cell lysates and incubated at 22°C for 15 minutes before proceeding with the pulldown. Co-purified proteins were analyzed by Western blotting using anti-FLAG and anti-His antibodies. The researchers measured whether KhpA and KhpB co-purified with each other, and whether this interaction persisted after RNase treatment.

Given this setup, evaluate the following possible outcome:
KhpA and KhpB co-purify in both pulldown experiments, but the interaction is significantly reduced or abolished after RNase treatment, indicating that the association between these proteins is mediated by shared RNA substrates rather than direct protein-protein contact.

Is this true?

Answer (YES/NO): NO